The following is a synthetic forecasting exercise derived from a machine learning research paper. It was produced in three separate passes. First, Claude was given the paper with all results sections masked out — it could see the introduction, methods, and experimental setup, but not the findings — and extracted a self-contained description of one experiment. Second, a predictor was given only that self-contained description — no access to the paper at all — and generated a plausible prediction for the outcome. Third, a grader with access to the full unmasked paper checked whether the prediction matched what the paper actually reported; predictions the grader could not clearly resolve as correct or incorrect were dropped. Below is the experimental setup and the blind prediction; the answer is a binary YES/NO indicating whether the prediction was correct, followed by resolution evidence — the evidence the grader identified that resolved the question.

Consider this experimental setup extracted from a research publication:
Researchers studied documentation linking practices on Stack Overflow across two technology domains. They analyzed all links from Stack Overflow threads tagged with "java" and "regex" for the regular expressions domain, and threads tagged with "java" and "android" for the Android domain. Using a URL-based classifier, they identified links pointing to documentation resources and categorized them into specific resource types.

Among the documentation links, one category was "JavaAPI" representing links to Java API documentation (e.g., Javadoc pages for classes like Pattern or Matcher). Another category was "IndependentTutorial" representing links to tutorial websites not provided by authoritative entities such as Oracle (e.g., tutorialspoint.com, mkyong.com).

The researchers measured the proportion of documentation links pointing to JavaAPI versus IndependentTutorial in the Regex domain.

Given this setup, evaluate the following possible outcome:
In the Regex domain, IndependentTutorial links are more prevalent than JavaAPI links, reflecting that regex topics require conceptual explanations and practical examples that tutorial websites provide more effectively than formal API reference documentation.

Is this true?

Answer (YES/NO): NO